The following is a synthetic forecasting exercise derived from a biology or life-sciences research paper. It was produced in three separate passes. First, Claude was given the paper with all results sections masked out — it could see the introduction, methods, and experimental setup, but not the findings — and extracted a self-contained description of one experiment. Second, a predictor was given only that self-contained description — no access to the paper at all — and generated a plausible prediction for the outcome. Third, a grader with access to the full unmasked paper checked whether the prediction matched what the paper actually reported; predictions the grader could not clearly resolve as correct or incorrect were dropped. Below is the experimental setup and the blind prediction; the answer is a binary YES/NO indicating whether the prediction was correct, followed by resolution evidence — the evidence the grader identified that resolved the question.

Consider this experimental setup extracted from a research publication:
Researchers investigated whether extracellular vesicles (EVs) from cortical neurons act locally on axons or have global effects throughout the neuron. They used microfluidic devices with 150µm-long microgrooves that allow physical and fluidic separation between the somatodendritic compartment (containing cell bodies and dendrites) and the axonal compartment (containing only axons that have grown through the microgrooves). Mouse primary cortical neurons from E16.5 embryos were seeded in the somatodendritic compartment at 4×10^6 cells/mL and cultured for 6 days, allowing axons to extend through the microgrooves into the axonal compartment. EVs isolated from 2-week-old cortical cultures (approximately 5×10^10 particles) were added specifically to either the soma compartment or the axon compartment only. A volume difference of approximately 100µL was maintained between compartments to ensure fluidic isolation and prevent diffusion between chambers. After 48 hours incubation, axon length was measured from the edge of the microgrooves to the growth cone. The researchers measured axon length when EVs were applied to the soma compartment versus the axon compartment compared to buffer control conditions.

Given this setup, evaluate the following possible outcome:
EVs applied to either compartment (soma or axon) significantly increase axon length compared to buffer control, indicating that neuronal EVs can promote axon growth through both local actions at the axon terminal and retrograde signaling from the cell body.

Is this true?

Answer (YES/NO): NO